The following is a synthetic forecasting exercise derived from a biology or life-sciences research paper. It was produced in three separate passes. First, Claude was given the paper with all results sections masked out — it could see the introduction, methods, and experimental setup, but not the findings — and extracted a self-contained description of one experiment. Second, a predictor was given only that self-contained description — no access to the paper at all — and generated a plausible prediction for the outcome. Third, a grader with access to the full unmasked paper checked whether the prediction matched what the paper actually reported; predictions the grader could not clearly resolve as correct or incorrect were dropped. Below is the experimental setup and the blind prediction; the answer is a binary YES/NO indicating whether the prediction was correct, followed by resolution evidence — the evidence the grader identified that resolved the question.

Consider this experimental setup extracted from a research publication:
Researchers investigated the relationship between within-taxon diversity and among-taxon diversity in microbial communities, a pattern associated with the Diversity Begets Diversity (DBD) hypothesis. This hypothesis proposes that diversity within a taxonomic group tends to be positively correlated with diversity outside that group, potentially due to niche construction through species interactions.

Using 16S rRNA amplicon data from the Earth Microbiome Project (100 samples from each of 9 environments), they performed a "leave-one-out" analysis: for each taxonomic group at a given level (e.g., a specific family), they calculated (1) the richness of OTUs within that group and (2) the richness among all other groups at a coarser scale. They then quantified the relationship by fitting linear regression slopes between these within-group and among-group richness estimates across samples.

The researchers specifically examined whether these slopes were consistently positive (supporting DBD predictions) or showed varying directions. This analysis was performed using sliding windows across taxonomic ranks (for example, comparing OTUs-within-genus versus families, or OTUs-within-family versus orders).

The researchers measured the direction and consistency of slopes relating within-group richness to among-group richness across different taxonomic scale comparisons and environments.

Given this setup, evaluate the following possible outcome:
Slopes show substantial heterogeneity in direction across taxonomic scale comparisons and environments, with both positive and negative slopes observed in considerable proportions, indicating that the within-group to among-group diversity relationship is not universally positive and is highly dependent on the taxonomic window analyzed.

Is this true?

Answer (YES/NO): NO